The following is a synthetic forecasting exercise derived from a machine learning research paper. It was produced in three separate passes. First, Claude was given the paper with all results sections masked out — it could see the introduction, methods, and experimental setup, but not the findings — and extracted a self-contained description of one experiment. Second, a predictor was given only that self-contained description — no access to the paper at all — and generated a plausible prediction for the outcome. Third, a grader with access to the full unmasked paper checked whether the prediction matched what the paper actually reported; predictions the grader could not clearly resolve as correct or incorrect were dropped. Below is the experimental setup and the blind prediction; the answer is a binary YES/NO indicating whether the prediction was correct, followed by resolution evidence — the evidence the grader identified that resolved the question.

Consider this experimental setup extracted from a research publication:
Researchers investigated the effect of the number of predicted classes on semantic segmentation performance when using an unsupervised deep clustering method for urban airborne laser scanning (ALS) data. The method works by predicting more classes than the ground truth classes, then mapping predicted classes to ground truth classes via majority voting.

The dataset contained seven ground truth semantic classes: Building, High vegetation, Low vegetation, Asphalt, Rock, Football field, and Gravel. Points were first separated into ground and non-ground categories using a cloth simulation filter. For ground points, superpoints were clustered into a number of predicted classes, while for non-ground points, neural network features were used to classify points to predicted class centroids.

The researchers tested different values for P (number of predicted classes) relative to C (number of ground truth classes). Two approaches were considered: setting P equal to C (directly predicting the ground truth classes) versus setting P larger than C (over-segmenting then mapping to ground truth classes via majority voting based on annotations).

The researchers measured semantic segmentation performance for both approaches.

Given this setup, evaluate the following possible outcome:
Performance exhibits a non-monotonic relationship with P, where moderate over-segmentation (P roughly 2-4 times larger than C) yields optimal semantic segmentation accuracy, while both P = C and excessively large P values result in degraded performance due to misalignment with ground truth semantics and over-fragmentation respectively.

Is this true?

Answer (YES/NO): NO